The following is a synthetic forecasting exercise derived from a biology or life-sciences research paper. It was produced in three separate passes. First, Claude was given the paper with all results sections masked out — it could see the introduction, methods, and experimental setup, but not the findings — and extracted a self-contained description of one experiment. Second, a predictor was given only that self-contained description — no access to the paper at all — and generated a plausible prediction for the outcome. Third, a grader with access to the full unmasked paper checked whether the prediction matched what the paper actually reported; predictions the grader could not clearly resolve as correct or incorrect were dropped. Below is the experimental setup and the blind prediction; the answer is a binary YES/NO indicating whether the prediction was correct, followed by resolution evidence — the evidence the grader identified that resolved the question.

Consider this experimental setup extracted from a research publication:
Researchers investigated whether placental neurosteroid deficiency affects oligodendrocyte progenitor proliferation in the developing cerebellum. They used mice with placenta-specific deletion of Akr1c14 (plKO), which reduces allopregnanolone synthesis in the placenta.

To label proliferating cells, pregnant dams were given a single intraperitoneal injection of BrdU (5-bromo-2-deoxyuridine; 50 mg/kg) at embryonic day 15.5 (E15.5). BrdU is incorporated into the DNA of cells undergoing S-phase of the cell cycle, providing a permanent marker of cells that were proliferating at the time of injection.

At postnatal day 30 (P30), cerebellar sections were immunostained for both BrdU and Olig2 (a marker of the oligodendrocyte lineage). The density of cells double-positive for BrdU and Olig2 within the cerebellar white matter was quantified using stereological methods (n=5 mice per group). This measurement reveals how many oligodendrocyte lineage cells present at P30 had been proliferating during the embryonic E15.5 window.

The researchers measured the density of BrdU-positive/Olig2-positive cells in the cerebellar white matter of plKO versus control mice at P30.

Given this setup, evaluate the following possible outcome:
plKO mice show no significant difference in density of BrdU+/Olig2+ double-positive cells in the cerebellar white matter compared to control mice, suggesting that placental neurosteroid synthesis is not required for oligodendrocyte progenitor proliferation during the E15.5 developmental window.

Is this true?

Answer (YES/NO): NO